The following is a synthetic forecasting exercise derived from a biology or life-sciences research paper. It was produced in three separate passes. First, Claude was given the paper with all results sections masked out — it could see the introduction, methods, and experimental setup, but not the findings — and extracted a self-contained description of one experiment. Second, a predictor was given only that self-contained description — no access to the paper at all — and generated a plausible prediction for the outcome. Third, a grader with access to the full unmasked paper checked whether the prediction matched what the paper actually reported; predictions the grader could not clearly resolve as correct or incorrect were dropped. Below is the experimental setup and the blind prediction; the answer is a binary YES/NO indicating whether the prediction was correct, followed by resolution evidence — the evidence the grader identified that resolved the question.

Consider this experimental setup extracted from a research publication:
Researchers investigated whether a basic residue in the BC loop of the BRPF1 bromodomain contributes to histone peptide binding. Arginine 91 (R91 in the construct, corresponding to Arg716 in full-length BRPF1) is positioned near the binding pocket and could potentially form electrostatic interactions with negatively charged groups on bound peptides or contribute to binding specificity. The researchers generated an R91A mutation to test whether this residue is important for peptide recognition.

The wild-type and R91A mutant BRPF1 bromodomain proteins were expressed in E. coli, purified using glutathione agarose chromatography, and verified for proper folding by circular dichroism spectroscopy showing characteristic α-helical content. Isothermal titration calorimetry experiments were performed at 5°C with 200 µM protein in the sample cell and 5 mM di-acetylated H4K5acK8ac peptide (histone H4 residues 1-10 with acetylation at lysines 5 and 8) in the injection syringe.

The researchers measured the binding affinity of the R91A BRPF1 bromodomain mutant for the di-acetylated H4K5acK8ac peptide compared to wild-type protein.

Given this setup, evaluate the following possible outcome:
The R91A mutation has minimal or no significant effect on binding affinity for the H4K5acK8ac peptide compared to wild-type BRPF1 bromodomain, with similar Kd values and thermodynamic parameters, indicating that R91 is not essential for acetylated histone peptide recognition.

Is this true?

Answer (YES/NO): NO